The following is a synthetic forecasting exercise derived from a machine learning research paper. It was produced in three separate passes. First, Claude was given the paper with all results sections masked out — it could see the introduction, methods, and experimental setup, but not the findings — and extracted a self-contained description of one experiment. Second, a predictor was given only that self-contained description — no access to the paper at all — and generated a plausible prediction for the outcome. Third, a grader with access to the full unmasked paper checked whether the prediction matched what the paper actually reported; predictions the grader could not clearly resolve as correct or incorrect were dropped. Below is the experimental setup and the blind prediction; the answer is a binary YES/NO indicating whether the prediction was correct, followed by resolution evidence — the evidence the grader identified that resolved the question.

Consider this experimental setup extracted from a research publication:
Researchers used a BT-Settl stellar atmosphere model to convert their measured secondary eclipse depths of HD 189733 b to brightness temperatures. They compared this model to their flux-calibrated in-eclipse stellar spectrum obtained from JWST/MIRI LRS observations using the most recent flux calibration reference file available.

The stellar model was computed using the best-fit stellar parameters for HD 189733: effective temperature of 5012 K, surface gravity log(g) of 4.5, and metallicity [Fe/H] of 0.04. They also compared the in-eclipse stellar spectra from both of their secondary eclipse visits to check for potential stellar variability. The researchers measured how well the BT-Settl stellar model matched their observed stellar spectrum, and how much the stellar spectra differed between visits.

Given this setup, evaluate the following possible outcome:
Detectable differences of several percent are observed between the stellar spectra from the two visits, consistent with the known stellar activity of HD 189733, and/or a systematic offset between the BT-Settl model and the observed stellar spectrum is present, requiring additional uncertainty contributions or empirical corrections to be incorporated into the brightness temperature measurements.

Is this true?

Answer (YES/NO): NO